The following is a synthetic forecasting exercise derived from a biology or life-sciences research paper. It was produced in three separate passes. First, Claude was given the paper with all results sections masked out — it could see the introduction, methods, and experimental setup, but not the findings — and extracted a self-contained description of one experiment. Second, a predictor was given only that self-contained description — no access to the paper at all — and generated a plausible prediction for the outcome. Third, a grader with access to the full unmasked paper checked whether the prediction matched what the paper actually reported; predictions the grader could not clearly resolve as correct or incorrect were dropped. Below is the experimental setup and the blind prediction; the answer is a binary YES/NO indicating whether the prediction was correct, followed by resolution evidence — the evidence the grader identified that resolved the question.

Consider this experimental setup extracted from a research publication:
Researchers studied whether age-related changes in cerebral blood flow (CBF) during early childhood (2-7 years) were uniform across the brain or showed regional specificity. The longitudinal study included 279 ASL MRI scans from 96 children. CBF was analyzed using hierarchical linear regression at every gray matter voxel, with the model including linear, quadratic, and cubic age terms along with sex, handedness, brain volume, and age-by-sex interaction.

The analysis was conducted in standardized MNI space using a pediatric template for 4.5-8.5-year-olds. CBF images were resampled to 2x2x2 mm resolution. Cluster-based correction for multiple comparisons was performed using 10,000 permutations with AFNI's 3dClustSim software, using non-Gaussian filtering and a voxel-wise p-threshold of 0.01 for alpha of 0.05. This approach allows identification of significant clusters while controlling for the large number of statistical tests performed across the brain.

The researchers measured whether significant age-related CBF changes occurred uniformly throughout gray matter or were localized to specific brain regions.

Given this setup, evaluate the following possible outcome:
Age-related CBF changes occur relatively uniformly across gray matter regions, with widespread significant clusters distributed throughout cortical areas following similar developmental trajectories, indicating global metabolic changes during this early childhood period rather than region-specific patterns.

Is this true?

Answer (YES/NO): NO